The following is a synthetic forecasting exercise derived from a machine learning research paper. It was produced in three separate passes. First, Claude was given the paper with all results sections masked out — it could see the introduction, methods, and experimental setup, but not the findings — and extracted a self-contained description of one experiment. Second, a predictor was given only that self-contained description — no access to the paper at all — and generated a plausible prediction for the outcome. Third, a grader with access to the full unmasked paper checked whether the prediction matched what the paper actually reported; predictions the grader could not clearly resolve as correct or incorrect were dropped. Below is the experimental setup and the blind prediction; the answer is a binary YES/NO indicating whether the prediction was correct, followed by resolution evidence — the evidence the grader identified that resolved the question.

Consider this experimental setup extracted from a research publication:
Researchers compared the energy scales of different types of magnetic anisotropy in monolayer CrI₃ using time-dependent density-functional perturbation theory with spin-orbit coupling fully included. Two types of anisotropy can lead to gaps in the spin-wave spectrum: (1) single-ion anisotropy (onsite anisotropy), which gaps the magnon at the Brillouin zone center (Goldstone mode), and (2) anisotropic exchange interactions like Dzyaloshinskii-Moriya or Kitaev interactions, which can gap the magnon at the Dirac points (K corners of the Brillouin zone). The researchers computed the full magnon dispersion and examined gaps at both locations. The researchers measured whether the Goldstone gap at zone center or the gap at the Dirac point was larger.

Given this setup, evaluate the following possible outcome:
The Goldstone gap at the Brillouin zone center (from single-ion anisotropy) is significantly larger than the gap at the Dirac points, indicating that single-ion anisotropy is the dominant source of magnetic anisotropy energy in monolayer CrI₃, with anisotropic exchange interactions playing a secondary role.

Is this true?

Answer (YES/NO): YES